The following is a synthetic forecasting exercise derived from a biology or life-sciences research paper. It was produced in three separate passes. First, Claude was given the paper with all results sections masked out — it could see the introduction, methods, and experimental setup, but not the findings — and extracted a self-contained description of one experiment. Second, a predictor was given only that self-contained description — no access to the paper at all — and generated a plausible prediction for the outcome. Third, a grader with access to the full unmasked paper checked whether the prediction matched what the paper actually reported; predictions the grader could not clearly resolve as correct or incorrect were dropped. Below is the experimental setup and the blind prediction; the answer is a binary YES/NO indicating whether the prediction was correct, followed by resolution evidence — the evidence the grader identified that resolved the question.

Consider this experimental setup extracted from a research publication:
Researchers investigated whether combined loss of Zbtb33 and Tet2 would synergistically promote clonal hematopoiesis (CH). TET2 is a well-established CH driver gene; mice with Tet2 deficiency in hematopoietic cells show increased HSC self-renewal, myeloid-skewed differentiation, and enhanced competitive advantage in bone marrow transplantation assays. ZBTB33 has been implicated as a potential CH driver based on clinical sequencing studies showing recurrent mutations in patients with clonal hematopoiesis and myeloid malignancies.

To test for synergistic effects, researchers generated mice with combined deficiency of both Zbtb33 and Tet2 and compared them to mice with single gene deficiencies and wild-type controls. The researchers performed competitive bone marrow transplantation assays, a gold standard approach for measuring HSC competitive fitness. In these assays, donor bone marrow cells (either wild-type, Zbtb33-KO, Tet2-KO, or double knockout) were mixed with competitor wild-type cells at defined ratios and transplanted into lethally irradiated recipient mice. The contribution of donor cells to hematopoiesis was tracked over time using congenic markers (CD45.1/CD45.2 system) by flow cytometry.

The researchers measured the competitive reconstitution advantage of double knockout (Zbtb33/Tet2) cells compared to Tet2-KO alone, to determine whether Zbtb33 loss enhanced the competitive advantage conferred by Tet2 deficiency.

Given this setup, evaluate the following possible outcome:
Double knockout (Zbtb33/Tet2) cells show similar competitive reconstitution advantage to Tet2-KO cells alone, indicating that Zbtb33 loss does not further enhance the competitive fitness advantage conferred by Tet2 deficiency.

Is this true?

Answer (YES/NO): NO